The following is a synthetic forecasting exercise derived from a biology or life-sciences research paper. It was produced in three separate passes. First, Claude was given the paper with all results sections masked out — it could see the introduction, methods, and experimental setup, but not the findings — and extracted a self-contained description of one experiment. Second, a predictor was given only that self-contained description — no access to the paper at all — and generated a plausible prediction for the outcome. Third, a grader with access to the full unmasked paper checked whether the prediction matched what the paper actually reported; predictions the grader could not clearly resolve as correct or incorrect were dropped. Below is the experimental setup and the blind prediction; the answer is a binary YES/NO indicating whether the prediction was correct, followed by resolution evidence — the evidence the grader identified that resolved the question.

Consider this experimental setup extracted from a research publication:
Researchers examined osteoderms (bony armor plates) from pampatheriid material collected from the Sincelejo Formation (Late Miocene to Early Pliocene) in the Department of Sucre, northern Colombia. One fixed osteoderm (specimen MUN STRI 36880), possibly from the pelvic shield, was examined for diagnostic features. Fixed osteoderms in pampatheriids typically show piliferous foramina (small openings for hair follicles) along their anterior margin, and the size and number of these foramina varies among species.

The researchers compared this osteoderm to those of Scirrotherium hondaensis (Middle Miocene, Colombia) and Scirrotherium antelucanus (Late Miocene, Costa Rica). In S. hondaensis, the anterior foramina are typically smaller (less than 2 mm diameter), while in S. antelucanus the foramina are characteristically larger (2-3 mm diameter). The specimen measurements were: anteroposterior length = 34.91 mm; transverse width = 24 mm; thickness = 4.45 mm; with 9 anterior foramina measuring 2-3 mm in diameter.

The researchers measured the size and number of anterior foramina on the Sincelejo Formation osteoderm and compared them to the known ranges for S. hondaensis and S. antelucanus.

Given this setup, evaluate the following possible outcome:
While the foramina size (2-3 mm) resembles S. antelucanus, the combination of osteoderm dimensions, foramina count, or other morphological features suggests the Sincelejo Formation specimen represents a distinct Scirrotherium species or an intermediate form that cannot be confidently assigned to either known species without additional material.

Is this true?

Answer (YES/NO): NO